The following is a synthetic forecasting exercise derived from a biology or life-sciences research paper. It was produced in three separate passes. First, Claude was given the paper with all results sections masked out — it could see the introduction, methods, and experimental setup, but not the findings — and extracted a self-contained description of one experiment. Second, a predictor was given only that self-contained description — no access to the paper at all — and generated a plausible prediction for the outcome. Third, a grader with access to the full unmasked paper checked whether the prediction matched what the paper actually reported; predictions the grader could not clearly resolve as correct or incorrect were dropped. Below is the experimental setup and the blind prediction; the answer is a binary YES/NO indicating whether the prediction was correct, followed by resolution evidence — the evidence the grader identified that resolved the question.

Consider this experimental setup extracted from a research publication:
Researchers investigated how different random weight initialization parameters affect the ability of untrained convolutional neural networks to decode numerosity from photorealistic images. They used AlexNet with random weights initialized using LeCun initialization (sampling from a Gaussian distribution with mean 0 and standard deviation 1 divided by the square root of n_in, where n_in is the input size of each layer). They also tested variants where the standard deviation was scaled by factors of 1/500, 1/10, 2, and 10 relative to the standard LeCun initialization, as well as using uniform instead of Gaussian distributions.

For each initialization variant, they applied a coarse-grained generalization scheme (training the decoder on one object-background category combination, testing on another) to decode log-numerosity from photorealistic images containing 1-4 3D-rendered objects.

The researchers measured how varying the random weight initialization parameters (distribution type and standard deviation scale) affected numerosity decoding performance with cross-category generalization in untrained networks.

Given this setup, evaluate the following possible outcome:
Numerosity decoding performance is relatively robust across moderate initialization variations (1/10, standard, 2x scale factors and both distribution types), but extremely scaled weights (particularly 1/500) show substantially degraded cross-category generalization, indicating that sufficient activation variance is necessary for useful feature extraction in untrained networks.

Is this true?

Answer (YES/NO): NO